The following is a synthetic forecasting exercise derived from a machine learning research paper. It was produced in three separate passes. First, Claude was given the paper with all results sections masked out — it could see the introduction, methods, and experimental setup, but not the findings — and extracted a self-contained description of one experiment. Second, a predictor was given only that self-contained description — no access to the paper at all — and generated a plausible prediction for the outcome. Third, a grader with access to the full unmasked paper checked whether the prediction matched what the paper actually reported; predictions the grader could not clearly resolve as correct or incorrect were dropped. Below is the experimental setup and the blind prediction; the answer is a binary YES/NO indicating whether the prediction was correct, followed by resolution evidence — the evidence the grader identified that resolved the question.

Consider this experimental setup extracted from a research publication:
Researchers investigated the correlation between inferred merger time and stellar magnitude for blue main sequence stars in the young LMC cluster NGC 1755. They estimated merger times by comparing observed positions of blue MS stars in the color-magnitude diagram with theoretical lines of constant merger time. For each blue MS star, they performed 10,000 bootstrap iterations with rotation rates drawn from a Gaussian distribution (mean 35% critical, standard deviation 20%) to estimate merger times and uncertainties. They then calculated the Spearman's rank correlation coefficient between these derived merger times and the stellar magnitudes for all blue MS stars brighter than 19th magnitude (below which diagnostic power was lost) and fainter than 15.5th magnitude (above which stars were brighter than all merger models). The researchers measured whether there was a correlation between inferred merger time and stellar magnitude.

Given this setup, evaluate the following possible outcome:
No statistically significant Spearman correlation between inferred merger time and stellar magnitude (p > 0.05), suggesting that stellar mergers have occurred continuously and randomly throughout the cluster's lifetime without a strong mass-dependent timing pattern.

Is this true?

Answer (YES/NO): NO